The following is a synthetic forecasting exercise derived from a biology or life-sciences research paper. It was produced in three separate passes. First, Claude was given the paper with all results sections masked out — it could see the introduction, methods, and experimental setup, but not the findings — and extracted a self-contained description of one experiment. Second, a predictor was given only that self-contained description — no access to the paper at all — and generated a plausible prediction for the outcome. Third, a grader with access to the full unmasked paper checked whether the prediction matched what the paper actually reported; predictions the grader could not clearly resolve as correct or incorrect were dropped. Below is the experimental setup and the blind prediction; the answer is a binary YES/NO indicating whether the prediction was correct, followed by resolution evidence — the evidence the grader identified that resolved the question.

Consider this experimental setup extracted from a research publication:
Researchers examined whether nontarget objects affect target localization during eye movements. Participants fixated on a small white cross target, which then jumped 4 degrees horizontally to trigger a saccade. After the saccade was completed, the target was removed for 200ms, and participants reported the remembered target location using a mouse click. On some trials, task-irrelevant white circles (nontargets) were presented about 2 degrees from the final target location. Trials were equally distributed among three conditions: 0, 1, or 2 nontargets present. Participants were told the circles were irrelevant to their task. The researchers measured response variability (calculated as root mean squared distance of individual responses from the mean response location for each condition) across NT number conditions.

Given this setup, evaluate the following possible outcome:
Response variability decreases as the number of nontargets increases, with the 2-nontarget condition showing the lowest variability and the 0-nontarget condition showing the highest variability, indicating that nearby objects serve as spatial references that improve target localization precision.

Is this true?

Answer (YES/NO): YES